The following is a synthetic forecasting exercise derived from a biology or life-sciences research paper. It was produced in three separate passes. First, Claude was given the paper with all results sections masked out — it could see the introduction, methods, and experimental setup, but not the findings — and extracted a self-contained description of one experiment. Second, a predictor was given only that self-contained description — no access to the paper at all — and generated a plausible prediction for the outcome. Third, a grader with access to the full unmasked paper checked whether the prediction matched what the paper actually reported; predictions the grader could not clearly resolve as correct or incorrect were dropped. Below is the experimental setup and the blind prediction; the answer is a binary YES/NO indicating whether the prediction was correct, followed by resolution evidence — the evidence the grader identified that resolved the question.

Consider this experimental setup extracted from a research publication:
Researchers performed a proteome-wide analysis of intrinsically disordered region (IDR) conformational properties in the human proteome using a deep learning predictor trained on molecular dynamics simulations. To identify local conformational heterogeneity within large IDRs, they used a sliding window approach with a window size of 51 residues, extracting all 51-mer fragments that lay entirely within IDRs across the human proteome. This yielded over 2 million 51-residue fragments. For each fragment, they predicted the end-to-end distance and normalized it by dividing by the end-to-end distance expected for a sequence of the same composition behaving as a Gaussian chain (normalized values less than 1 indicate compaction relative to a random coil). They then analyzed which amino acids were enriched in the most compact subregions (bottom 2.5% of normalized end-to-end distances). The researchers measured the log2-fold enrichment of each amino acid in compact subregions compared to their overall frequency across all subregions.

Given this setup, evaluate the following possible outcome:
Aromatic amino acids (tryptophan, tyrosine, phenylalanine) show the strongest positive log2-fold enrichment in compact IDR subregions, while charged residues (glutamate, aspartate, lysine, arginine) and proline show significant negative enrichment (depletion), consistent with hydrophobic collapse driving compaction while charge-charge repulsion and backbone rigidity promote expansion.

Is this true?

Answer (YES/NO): NO